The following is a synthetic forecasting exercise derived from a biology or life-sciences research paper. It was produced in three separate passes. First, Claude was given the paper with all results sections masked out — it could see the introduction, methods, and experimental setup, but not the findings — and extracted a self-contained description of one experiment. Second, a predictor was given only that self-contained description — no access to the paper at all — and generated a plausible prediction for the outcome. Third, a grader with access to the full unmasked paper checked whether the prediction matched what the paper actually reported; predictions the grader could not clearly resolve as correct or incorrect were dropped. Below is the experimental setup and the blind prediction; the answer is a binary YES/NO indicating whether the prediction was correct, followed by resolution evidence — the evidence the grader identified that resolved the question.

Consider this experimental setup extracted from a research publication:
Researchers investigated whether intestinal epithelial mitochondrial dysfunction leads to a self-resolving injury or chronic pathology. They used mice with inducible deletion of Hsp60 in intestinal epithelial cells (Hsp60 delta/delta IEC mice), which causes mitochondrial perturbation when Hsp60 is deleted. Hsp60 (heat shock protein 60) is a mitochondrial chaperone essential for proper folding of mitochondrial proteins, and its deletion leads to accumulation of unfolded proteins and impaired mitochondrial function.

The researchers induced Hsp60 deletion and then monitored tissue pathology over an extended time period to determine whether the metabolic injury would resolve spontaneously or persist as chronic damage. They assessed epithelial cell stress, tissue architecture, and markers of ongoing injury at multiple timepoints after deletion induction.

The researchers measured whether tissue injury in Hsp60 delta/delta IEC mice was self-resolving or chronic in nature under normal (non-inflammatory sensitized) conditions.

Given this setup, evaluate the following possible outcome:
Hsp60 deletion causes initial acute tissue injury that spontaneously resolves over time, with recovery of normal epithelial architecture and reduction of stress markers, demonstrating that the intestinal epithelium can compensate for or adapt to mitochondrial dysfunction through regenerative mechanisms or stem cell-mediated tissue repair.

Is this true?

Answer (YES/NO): YES